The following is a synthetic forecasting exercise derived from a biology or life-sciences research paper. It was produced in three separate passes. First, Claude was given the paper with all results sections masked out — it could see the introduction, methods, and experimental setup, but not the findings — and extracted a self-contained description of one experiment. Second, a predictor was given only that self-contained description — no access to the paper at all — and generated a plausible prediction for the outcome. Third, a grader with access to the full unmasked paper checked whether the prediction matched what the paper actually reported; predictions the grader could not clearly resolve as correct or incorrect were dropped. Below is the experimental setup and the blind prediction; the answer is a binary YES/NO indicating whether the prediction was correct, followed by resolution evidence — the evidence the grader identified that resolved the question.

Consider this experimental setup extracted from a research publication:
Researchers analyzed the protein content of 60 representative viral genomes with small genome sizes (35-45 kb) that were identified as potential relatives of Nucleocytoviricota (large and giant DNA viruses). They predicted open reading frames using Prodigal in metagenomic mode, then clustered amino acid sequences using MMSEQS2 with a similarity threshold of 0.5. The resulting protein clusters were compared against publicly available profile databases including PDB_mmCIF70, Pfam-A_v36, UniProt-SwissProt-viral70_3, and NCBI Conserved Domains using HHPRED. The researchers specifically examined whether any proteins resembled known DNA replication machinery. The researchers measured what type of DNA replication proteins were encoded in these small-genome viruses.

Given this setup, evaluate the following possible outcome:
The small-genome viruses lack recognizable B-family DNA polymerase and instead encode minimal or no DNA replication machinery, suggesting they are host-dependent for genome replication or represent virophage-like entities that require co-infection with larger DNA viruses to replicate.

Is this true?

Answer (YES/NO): NO